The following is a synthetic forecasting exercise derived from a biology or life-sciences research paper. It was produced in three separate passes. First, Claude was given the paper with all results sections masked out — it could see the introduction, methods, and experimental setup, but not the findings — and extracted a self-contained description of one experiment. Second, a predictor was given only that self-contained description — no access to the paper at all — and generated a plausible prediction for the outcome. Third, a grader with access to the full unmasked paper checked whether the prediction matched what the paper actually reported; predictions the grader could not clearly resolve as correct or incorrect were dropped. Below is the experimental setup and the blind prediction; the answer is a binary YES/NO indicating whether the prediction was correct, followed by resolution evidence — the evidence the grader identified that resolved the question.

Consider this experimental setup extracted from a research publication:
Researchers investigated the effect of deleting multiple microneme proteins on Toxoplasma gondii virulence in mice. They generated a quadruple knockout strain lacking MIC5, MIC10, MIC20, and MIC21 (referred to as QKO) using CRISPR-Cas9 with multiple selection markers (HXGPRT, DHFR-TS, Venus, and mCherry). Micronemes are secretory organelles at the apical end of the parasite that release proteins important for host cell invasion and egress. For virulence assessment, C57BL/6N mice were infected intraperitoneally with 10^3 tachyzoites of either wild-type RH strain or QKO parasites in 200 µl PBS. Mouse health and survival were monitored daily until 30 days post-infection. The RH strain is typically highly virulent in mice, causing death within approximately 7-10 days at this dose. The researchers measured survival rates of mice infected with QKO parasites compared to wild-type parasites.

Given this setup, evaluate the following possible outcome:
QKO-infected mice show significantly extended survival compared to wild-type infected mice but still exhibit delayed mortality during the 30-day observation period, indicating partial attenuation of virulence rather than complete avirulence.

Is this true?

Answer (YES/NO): NO